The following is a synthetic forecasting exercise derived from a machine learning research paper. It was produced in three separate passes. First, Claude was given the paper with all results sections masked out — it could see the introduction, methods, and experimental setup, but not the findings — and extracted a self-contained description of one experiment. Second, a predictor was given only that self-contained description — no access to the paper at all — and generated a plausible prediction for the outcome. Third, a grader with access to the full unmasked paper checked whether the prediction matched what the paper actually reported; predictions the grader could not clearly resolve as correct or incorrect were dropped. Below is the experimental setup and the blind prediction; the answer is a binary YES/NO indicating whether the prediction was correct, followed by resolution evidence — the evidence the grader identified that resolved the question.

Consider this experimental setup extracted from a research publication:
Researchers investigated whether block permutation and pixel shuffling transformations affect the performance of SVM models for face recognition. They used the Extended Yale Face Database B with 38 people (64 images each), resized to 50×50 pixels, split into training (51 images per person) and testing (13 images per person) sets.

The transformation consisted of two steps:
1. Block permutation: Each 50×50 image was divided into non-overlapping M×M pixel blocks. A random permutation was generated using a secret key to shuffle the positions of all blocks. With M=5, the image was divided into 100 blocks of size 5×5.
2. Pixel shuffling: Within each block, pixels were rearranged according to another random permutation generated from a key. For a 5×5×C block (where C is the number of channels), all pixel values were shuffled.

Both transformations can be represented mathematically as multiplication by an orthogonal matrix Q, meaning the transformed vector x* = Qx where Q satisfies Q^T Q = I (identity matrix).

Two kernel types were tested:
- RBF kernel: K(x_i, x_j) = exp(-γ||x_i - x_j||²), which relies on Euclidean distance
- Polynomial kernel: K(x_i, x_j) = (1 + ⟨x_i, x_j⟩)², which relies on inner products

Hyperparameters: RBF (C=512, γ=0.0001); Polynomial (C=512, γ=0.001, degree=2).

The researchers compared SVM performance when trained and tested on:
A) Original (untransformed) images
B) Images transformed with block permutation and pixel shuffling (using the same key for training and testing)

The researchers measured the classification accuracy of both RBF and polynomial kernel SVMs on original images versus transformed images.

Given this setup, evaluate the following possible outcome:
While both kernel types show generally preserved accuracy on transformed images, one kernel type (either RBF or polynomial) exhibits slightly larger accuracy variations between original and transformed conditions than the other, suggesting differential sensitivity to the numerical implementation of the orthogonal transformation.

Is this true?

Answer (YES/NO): NO